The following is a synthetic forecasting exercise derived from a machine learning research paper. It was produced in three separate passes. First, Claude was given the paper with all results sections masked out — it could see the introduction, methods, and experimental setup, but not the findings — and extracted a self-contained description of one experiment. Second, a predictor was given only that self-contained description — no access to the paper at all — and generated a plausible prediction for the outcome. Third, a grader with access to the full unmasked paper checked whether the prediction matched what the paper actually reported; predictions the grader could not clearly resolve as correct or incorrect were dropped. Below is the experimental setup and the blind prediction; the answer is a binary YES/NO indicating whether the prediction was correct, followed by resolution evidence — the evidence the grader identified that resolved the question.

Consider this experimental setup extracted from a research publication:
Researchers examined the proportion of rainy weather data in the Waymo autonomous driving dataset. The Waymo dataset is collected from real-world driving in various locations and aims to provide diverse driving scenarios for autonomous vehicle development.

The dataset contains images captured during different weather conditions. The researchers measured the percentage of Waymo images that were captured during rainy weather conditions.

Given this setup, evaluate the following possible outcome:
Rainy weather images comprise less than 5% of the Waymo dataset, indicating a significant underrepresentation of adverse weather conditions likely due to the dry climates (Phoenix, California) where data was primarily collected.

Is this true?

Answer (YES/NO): YES